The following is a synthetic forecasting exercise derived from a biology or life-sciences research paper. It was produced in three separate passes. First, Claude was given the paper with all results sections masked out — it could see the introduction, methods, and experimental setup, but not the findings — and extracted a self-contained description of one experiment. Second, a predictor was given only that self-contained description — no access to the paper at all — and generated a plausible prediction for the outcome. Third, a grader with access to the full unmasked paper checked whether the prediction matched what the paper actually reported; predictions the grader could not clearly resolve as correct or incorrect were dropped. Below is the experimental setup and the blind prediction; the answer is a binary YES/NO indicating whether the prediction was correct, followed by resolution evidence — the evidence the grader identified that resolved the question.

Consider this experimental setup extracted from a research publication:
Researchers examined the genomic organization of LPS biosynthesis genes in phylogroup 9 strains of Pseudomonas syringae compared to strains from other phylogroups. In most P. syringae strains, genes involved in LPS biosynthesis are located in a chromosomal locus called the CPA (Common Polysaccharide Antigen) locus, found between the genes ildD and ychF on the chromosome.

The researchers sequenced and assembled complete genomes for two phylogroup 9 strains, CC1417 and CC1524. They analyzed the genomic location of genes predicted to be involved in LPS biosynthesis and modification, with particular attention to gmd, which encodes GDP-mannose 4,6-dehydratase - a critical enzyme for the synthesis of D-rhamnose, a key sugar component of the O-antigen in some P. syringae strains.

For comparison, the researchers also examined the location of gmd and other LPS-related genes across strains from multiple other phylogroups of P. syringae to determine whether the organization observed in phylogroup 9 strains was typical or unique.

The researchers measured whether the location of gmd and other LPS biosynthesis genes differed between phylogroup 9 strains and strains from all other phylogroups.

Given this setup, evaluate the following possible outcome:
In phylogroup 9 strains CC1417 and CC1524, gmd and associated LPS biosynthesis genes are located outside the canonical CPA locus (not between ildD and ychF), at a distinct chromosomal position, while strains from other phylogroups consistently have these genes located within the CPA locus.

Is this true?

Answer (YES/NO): NO